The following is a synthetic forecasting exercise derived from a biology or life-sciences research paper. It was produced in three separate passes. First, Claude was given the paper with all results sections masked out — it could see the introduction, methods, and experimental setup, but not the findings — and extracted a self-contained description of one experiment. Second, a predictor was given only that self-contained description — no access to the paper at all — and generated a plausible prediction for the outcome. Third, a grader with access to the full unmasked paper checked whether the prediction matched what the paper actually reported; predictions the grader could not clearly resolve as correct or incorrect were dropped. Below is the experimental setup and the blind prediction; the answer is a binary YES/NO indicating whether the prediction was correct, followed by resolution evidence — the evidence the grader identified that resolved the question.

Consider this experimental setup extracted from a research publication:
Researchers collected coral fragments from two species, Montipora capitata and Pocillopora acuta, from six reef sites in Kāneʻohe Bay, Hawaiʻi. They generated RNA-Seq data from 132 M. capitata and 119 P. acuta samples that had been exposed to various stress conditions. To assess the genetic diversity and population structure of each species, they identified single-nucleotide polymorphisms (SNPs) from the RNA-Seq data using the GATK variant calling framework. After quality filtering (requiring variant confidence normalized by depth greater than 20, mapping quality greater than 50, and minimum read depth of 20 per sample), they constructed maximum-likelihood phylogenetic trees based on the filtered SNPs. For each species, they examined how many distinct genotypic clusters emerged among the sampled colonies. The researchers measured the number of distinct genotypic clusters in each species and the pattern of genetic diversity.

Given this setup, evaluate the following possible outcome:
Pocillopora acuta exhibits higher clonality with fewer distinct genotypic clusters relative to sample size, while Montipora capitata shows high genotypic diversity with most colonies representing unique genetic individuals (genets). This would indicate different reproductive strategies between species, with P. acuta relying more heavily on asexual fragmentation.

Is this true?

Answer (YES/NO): YES